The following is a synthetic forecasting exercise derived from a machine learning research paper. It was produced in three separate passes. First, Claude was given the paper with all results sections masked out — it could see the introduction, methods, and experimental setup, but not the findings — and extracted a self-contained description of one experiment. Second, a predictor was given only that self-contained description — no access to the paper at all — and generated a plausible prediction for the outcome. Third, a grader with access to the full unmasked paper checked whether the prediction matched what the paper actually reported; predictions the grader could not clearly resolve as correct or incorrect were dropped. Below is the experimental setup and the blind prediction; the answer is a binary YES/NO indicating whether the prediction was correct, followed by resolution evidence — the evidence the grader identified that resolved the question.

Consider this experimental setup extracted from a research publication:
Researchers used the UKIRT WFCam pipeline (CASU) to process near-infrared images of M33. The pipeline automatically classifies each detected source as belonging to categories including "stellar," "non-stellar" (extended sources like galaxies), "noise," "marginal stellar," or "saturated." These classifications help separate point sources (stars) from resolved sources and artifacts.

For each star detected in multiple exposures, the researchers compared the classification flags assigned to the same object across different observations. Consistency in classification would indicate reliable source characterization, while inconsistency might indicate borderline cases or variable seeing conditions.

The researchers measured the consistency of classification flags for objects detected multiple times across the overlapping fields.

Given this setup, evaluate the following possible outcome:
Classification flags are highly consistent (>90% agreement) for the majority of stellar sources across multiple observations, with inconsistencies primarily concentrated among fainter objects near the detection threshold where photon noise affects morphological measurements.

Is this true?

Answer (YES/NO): NO